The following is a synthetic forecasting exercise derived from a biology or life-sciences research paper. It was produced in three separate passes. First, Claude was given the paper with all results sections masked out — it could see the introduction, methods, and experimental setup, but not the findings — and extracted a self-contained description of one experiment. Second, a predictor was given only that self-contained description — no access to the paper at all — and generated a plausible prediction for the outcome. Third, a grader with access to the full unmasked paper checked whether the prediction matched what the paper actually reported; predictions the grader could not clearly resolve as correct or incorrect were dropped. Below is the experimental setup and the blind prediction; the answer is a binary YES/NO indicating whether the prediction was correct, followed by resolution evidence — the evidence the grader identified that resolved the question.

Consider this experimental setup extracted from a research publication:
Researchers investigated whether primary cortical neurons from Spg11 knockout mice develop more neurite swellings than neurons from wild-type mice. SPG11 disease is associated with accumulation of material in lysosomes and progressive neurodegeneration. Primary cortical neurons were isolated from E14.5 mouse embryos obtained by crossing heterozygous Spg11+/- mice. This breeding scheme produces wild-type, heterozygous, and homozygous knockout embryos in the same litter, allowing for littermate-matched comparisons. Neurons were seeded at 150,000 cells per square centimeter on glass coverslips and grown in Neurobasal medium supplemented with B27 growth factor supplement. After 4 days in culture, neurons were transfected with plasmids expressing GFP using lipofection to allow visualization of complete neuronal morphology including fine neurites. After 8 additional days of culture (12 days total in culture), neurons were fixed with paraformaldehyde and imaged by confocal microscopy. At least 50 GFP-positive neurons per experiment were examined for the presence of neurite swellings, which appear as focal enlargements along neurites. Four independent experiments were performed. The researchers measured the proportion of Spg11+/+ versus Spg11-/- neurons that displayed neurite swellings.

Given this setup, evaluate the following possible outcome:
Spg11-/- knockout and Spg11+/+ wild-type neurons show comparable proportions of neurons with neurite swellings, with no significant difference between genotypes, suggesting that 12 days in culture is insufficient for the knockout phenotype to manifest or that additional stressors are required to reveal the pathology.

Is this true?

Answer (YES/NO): NO